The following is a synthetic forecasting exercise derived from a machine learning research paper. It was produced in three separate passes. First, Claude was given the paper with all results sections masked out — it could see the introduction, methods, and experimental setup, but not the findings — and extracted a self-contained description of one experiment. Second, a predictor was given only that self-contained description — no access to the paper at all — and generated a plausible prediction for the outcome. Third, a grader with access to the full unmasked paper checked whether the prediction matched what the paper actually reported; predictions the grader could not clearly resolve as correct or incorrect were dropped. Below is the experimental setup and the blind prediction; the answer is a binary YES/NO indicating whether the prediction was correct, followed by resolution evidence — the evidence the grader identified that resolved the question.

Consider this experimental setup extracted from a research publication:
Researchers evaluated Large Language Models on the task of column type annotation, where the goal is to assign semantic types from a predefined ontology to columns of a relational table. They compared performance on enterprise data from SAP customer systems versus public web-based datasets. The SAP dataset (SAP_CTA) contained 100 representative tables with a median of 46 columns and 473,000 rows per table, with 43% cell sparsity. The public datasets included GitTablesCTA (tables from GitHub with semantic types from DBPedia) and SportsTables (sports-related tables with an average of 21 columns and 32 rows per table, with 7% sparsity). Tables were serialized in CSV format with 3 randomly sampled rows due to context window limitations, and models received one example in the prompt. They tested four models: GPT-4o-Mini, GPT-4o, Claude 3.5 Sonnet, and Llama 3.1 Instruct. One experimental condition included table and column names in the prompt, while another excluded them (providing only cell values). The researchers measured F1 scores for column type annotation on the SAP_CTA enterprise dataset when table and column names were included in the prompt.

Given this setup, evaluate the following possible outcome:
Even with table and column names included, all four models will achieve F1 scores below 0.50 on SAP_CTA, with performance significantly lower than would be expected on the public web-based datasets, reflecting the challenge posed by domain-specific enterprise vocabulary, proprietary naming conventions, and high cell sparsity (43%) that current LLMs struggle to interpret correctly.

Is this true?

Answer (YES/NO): YES